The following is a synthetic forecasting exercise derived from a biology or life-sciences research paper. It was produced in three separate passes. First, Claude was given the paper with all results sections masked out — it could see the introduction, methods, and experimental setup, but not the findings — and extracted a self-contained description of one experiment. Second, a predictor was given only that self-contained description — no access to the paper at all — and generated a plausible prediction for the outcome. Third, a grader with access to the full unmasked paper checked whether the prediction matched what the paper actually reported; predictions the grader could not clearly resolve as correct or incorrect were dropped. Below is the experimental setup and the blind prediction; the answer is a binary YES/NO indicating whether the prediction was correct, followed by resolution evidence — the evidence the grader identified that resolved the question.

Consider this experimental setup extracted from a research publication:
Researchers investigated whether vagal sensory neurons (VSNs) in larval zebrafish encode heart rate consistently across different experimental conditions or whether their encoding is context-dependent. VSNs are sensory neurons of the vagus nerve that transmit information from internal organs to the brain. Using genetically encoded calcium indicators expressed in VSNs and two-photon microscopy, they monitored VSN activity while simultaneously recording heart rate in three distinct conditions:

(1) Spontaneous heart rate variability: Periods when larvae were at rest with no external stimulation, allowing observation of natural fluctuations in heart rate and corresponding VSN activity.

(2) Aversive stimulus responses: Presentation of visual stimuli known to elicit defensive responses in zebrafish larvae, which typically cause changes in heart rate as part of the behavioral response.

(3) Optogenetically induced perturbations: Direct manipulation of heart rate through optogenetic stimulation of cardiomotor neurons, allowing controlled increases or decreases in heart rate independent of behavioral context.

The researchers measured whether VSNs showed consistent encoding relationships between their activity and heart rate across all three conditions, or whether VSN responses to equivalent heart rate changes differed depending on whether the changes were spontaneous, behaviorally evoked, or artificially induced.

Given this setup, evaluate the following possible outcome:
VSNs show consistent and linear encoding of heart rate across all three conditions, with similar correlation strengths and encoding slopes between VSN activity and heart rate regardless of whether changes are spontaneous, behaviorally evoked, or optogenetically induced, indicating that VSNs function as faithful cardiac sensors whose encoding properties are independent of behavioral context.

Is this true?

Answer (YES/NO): YES